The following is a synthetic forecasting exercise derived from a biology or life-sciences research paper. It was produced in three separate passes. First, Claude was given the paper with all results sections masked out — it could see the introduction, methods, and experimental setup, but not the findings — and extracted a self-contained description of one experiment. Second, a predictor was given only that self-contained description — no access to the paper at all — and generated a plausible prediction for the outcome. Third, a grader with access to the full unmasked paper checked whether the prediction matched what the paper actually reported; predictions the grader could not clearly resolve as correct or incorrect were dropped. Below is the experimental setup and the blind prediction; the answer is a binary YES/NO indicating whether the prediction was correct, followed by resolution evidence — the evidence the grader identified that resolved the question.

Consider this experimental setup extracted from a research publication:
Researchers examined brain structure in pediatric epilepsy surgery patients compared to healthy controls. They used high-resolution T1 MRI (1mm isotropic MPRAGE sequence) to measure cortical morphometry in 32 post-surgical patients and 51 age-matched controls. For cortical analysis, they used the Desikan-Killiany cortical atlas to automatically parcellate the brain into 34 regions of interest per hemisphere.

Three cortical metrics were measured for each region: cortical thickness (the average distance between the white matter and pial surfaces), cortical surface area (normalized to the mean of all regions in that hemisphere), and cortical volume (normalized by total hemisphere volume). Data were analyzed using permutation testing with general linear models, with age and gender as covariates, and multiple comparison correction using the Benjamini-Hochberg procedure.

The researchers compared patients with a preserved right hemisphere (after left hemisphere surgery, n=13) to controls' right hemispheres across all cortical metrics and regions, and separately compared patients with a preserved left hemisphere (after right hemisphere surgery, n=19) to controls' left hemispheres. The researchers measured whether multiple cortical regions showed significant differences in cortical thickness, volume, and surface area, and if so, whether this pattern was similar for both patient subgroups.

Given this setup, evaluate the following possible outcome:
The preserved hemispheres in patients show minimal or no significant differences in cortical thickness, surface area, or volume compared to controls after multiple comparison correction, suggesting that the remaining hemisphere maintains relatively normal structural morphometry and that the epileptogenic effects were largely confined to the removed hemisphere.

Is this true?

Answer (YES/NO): NO